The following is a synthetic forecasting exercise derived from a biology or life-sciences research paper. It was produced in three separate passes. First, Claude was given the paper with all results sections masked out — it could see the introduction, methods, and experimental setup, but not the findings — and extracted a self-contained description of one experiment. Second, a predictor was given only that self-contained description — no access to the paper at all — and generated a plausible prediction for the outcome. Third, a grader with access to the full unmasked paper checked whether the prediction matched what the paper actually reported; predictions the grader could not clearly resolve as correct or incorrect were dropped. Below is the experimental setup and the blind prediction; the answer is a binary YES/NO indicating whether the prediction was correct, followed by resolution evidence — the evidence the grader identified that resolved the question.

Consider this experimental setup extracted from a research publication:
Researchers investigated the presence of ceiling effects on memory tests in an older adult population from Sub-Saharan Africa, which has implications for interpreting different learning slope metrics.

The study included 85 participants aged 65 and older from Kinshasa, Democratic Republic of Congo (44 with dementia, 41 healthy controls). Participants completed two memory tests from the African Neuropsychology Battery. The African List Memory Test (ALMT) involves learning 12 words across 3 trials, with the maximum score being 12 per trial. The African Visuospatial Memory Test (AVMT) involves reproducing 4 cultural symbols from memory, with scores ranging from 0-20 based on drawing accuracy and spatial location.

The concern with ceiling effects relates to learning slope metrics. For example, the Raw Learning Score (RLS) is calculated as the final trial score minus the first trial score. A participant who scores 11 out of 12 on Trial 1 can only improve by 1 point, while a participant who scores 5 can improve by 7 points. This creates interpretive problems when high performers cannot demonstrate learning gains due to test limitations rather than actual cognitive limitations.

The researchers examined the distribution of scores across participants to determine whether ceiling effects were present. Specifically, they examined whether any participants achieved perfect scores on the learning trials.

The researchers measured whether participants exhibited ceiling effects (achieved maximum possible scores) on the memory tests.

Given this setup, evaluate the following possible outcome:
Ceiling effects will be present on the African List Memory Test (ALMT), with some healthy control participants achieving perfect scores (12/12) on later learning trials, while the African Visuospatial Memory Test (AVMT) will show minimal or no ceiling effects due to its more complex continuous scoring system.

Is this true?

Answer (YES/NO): NO